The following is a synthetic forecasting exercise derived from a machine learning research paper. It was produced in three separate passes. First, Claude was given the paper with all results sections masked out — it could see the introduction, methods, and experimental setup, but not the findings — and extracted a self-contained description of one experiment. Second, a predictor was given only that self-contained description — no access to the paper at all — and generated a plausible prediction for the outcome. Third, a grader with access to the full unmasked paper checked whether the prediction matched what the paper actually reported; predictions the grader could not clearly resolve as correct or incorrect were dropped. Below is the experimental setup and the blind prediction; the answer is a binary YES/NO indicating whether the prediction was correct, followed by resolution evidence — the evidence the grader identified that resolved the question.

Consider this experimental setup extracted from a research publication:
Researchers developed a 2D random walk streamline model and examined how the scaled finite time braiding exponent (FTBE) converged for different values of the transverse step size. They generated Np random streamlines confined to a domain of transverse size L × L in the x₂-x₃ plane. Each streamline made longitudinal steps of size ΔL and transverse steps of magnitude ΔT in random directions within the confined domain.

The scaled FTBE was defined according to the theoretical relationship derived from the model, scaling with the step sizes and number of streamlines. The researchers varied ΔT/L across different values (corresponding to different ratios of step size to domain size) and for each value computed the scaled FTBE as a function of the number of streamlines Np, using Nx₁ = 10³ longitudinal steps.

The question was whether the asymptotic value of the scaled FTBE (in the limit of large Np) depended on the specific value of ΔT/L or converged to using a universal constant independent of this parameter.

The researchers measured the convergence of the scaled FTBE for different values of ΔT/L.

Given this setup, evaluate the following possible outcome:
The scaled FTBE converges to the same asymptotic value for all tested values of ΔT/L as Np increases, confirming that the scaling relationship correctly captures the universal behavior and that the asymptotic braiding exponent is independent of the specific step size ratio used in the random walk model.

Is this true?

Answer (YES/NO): YES